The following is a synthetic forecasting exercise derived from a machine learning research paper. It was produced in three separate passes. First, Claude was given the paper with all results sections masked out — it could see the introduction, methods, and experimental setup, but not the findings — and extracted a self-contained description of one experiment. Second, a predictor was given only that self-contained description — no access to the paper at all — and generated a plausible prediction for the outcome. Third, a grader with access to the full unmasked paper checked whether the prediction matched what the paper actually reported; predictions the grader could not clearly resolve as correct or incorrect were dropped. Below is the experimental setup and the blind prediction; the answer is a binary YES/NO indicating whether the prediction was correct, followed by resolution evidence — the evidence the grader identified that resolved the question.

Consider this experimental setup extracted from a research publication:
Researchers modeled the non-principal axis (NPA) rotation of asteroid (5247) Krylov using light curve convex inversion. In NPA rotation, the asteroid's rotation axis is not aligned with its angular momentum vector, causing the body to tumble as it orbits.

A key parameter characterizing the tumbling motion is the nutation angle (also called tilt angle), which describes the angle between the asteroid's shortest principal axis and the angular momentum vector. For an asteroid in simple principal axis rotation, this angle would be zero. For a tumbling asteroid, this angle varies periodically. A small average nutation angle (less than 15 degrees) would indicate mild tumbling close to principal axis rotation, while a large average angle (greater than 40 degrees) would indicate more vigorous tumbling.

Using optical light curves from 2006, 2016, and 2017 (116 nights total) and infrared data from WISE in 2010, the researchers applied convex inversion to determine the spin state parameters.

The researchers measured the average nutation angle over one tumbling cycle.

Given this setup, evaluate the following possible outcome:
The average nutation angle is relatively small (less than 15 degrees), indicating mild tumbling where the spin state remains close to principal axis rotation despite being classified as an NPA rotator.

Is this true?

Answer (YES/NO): NO